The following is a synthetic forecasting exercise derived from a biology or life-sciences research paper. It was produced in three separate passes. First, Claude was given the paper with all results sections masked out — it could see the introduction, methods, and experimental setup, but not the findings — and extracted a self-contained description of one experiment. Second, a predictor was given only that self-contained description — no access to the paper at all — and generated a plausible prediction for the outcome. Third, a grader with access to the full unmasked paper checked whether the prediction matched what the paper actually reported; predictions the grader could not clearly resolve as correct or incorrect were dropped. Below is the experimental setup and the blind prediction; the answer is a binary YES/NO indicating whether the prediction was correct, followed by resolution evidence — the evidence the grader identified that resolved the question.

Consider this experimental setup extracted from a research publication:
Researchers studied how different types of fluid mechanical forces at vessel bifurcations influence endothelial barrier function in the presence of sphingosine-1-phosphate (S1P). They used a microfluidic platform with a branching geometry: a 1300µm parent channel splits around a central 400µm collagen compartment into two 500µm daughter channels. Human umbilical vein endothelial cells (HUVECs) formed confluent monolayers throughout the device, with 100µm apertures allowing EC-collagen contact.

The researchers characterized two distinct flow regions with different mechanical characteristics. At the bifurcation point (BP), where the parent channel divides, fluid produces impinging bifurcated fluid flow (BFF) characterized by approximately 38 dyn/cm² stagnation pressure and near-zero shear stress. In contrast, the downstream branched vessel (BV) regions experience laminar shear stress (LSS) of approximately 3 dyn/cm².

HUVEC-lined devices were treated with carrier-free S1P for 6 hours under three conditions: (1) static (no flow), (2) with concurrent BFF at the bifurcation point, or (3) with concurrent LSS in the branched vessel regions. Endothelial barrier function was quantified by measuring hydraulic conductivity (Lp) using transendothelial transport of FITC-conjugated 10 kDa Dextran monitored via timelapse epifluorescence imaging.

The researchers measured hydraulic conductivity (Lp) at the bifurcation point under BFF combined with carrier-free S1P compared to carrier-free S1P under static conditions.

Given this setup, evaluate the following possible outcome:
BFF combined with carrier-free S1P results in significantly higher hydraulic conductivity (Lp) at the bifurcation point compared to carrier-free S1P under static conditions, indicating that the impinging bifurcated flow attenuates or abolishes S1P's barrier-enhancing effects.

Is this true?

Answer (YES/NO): NO